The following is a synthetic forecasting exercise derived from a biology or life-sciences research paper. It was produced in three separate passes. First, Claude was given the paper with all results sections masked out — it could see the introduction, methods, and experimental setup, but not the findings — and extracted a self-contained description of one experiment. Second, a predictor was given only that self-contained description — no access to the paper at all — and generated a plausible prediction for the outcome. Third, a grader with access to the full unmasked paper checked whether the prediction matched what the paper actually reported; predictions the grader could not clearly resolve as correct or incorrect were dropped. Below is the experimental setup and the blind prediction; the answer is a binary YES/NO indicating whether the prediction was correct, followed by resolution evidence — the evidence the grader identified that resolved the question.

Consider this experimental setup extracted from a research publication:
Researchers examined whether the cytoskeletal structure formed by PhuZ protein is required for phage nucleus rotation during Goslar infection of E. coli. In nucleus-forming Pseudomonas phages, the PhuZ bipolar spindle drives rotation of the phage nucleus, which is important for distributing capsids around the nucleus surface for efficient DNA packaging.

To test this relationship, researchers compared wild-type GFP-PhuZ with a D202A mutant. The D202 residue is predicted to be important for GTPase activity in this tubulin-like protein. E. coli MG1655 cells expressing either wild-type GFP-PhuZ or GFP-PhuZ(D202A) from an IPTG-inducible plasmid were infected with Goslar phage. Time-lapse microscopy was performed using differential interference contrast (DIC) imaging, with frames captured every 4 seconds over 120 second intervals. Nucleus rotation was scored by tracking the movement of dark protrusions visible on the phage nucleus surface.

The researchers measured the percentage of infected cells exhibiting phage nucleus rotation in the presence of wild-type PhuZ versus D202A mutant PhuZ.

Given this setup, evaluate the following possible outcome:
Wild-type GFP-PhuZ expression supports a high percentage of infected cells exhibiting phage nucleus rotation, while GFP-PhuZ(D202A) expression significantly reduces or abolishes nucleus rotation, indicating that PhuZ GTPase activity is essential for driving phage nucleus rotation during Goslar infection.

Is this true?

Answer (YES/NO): YES